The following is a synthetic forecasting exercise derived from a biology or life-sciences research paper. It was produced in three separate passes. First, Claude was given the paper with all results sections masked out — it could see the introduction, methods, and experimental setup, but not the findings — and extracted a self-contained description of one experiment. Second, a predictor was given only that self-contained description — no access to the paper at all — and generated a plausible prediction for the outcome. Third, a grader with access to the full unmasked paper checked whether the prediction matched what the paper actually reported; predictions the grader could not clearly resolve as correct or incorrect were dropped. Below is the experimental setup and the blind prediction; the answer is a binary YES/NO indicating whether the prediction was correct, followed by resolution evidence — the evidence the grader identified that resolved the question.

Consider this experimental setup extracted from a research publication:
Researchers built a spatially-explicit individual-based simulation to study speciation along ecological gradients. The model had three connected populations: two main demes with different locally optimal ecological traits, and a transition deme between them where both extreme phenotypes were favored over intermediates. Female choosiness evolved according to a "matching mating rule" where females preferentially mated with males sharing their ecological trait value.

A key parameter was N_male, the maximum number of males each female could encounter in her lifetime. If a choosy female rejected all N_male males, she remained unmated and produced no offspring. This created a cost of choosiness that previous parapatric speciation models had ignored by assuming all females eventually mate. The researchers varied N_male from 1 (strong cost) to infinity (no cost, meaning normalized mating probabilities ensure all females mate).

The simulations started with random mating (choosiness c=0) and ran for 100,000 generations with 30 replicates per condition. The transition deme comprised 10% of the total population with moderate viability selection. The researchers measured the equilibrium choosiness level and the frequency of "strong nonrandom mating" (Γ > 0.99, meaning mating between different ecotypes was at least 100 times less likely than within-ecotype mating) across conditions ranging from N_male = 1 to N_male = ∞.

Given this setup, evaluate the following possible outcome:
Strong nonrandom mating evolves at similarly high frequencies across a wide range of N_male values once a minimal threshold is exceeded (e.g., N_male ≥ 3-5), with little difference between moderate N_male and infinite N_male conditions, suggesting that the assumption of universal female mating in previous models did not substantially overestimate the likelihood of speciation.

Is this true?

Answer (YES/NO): NO